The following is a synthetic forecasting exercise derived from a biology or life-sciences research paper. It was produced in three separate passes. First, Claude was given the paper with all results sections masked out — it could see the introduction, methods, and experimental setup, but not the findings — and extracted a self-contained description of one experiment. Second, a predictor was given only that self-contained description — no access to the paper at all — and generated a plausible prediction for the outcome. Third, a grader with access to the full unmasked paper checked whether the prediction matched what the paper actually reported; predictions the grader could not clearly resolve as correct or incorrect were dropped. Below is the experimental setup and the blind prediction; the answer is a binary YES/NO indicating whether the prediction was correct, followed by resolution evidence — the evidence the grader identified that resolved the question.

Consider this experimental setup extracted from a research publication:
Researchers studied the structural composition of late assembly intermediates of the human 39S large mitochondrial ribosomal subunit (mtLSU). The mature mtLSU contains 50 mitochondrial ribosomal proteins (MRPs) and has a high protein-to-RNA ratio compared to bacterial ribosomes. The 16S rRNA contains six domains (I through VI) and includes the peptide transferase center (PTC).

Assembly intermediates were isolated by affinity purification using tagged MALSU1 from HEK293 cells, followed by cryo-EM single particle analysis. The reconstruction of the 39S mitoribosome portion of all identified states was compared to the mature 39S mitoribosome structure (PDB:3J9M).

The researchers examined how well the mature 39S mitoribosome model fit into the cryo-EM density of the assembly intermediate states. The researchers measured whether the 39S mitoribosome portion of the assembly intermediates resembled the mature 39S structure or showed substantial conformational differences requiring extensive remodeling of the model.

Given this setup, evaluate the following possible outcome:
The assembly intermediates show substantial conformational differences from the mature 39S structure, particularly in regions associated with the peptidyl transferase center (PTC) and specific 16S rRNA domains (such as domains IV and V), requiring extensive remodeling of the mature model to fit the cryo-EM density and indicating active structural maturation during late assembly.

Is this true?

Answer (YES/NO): NO